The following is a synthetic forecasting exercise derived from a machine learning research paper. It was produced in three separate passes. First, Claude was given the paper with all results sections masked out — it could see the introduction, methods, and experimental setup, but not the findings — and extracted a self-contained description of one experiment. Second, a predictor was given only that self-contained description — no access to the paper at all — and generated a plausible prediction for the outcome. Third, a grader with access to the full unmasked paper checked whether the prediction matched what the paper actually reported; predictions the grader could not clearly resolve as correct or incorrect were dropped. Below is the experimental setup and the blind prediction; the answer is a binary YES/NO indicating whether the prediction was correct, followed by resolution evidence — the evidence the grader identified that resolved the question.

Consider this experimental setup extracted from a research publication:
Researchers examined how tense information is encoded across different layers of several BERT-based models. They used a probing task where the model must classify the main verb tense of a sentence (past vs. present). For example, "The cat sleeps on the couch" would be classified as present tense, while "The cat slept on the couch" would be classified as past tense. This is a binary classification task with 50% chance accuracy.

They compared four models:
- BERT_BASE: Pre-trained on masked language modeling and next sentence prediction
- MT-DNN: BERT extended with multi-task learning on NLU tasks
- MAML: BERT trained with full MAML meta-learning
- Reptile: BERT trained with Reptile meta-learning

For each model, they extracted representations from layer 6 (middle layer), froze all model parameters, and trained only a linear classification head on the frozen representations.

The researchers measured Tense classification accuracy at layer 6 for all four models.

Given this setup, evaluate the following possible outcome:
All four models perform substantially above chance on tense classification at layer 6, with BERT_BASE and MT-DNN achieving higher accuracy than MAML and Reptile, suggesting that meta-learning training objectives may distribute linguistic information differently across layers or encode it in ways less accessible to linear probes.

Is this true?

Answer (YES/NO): NO